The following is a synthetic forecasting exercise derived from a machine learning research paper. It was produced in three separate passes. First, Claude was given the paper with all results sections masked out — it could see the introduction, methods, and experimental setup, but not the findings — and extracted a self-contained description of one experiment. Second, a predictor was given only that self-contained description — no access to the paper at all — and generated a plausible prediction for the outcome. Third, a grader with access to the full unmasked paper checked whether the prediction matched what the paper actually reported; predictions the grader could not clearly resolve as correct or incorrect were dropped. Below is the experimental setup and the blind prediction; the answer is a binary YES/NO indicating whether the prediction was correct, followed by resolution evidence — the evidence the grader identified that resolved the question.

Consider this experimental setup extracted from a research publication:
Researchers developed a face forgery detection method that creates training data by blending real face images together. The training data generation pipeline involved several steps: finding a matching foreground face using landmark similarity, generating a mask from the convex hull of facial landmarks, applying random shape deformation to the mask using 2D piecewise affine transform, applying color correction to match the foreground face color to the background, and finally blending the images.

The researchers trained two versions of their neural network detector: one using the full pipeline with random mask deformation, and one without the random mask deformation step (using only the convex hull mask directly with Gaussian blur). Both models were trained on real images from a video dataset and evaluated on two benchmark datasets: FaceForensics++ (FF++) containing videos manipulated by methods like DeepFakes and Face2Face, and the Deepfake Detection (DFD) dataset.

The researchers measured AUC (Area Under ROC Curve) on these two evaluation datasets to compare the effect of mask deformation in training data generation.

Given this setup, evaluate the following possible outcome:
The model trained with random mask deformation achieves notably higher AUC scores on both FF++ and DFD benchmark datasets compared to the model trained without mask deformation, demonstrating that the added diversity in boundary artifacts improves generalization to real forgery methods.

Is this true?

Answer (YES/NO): YES